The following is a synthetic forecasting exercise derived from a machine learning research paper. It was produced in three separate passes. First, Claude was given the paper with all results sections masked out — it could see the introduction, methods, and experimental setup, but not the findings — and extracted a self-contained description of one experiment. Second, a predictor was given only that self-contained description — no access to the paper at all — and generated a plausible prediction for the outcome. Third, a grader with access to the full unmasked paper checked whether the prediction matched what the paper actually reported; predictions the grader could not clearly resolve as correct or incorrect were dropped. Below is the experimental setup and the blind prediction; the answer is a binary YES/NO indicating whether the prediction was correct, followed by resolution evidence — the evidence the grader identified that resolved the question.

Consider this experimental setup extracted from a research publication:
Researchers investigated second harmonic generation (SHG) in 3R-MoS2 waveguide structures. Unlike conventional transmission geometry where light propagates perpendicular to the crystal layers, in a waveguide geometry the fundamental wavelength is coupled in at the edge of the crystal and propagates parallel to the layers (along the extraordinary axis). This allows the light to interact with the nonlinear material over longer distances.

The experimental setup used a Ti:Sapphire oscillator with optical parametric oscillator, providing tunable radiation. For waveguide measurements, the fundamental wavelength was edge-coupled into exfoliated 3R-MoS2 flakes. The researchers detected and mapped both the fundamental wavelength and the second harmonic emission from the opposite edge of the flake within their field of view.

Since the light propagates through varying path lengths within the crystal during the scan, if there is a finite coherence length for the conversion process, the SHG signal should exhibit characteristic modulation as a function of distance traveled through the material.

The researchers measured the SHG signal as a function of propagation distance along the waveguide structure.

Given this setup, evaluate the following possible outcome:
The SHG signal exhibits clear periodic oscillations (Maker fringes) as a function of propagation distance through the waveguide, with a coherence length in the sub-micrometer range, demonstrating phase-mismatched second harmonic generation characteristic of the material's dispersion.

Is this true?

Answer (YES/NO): NO